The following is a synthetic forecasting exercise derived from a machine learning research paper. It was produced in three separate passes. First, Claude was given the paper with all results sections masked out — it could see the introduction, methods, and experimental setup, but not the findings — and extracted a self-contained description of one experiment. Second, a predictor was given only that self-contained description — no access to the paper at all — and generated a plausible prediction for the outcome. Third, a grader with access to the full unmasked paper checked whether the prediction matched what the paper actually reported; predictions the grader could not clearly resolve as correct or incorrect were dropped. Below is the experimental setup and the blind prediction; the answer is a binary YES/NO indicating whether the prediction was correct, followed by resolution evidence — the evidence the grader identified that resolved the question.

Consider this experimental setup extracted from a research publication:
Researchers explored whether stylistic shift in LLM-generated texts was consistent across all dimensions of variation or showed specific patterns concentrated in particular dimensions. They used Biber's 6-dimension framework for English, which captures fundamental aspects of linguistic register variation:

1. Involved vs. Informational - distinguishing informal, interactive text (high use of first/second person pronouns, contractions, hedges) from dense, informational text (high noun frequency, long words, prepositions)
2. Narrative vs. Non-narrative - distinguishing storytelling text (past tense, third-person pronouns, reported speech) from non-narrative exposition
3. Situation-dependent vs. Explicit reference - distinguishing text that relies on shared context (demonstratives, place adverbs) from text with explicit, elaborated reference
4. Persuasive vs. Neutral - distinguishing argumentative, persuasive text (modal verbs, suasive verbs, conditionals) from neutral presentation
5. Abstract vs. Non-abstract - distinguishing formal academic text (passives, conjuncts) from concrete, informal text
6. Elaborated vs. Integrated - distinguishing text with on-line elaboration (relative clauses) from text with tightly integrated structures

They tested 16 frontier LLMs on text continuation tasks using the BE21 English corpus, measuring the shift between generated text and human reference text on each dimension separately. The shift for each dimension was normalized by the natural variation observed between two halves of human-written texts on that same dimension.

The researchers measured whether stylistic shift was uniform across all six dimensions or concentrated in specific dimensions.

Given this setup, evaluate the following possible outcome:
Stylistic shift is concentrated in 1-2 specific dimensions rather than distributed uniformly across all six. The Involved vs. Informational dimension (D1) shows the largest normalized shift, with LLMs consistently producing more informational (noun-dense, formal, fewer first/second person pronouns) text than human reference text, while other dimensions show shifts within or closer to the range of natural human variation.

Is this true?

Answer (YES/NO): NO